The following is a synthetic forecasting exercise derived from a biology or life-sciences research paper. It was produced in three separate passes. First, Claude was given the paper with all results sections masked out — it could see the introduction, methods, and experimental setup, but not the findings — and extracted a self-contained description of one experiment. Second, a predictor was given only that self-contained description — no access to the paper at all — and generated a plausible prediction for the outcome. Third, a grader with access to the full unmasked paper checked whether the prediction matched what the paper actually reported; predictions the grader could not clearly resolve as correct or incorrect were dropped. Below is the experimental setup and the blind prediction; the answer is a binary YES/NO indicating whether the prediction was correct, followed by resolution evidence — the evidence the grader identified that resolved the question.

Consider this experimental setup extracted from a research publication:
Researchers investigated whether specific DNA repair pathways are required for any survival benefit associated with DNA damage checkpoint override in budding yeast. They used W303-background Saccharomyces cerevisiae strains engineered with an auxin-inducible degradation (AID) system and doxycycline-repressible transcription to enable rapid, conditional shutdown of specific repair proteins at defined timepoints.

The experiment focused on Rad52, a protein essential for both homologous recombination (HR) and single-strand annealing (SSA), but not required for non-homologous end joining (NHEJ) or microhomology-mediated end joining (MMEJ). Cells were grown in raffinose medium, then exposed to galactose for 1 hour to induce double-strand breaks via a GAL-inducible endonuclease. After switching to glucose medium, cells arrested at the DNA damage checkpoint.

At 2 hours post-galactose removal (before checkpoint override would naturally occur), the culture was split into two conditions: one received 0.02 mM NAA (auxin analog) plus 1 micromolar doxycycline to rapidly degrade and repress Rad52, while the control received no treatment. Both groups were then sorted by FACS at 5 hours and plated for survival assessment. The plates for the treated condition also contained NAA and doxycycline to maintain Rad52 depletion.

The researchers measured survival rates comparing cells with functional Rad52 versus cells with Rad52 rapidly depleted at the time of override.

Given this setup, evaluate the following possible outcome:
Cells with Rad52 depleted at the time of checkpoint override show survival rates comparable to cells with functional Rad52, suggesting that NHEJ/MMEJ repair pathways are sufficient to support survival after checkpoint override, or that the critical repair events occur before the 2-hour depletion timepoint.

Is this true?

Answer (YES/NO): NO